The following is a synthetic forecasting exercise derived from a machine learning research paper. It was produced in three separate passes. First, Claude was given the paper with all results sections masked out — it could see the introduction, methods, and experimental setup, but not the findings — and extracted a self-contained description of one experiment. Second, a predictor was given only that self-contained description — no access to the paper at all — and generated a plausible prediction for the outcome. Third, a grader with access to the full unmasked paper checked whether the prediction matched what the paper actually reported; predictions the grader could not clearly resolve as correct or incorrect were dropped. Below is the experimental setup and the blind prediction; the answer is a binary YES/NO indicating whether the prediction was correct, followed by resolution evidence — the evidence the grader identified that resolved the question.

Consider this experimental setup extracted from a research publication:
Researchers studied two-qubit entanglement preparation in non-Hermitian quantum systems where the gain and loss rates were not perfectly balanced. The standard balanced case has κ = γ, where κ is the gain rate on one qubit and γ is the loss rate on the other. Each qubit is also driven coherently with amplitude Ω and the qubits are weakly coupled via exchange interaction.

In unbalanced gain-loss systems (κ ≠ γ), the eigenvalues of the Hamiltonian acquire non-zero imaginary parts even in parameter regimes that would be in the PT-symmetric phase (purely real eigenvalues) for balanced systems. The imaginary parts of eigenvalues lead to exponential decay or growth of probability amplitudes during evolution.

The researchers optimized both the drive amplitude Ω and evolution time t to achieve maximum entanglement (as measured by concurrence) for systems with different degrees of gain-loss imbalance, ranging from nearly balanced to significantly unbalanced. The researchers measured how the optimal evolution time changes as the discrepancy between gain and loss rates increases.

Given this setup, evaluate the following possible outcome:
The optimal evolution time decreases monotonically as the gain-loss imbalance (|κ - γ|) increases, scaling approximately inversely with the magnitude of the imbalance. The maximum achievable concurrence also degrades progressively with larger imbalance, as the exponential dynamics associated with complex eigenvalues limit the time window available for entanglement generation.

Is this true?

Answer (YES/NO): NO